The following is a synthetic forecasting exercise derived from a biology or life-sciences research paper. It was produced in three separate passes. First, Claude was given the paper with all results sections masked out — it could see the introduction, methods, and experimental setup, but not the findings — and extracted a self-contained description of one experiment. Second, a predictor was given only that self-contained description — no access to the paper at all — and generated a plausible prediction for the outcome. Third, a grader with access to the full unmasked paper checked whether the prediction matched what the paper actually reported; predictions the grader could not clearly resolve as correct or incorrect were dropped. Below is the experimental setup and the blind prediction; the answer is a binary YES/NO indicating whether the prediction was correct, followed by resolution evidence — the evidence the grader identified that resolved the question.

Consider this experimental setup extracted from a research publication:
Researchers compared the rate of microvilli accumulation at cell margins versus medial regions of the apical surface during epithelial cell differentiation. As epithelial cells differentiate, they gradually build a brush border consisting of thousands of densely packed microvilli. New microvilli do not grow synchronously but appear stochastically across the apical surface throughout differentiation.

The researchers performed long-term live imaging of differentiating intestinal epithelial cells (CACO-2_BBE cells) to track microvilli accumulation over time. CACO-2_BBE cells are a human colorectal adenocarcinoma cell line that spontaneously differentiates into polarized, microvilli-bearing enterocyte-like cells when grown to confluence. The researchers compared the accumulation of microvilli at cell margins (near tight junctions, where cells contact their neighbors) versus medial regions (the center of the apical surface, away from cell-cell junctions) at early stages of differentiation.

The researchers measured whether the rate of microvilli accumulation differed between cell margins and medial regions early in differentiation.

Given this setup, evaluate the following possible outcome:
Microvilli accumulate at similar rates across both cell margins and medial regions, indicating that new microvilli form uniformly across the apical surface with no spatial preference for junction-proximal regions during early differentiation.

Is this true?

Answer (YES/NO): NO